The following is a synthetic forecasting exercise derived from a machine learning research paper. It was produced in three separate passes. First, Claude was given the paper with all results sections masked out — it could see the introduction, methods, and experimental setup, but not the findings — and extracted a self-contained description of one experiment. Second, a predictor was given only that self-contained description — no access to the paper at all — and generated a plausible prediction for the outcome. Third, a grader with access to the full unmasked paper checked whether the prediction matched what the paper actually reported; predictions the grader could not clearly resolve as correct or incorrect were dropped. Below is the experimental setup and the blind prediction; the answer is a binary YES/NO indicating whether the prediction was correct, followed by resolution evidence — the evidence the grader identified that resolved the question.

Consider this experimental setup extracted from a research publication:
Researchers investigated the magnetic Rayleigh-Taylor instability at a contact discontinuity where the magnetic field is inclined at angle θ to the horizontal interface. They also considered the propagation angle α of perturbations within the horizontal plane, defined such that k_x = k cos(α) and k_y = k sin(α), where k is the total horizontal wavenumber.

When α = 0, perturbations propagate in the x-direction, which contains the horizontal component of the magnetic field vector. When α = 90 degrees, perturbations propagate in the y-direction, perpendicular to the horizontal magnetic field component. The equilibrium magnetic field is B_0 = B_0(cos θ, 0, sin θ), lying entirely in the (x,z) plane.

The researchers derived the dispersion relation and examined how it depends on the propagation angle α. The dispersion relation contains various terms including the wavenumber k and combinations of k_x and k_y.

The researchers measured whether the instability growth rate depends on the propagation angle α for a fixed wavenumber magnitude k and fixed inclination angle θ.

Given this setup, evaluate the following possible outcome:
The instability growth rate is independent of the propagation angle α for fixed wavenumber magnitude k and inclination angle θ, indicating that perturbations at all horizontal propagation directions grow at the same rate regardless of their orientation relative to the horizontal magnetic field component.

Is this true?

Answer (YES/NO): NO